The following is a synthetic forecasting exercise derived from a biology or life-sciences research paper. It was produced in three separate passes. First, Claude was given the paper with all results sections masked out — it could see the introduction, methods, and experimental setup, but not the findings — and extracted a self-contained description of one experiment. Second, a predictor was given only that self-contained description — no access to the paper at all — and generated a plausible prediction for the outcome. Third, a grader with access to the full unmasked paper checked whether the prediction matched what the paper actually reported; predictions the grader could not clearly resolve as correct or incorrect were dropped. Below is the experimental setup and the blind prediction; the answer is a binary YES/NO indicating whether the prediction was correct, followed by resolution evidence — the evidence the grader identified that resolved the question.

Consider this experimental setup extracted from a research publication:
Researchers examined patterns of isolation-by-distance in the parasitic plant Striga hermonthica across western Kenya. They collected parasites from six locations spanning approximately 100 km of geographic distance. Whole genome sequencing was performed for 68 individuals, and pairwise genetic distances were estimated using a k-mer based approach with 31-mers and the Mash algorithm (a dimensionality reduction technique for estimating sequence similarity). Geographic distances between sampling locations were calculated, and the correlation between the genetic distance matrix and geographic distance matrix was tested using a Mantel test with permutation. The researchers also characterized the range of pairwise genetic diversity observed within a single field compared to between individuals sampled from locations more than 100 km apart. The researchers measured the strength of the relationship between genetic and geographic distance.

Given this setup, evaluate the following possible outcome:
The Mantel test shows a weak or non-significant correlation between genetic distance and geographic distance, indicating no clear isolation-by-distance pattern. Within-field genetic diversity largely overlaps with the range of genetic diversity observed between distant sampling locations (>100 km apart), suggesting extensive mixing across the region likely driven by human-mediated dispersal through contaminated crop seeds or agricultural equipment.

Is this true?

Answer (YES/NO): YES